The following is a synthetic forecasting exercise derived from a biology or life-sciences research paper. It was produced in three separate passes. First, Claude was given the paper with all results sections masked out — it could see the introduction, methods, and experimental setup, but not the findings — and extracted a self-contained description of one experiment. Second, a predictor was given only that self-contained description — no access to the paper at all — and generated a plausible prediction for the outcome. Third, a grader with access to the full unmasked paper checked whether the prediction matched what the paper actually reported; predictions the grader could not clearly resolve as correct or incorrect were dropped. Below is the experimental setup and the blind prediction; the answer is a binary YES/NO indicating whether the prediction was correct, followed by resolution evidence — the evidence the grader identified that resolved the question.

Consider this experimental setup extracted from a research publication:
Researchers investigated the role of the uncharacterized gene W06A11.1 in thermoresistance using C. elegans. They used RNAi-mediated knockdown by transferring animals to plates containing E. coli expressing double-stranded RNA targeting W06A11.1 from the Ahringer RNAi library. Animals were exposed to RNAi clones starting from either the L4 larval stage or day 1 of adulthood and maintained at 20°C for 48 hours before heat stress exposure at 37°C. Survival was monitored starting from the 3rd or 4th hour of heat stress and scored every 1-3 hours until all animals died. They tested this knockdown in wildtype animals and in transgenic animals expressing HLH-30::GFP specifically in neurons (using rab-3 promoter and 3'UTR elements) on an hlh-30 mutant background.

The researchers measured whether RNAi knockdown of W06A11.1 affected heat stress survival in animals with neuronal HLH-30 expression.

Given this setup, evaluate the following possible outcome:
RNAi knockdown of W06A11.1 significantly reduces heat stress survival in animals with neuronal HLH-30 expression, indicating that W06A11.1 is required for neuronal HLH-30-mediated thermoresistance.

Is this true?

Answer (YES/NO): YES